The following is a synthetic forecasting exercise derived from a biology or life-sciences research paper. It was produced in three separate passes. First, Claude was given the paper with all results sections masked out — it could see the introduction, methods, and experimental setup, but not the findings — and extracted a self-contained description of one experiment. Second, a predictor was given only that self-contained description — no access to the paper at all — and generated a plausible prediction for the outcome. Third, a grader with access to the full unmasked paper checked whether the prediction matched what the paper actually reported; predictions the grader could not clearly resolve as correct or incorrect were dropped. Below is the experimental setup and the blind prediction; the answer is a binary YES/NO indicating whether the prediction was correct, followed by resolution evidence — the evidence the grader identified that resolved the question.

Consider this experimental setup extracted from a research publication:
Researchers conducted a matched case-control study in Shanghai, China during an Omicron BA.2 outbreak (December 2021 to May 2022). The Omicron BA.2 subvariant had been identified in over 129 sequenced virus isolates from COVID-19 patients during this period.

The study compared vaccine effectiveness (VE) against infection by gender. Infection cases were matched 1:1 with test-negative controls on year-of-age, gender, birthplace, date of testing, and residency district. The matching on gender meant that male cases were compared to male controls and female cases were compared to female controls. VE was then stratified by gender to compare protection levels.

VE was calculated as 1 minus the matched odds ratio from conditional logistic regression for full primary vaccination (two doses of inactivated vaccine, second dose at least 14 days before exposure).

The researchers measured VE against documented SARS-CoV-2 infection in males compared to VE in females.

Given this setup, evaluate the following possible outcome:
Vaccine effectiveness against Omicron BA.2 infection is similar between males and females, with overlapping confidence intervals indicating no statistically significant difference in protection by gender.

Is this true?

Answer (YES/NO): YES